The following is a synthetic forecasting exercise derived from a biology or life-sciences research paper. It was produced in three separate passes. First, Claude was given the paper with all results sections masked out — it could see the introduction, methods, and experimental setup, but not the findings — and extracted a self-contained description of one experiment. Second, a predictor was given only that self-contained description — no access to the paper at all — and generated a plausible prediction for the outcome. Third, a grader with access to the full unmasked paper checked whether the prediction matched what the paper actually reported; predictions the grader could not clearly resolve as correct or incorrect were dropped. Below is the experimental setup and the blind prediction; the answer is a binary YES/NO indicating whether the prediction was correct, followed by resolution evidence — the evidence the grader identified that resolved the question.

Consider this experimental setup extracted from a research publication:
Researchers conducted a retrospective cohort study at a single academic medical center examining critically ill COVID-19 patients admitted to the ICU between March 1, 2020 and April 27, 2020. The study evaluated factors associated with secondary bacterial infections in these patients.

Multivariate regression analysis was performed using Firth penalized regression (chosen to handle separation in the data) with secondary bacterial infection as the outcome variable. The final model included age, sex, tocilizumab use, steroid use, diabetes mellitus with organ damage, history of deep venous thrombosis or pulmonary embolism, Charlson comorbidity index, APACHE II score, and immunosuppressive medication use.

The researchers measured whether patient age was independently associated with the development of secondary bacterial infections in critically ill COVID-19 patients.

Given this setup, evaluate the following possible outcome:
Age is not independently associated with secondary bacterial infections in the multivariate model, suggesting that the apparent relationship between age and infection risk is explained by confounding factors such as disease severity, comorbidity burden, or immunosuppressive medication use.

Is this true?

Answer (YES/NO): YES